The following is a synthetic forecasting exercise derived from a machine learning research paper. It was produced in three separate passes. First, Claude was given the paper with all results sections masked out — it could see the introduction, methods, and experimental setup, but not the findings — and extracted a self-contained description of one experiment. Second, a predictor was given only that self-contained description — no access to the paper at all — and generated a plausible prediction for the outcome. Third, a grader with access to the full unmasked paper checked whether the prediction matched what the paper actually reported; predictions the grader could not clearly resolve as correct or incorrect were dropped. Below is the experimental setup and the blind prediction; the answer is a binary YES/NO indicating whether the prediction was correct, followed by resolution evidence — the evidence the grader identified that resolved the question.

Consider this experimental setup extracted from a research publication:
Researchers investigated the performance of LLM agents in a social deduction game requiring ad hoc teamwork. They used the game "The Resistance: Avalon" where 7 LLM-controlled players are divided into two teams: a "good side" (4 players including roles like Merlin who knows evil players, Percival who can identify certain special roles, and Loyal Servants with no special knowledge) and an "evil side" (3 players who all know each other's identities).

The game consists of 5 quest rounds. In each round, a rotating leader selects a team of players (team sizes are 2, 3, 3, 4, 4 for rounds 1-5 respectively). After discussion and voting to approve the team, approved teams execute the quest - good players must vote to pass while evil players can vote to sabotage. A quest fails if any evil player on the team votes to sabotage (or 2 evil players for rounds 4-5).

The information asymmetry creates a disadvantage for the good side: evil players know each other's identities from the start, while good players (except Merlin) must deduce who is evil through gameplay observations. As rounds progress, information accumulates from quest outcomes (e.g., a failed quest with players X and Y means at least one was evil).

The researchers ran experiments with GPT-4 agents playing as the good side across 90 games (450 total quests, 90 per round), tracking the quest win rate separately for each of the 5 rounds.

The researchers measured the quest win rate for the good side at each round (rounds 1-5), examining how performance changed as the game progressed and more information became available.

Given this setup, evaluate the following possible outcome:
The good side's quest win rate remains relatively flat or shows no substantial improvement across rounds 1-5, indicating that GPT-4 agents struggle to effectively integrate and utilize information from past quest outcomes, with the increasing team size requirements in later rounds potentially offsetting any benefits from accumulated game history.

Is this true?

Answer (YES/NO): NO